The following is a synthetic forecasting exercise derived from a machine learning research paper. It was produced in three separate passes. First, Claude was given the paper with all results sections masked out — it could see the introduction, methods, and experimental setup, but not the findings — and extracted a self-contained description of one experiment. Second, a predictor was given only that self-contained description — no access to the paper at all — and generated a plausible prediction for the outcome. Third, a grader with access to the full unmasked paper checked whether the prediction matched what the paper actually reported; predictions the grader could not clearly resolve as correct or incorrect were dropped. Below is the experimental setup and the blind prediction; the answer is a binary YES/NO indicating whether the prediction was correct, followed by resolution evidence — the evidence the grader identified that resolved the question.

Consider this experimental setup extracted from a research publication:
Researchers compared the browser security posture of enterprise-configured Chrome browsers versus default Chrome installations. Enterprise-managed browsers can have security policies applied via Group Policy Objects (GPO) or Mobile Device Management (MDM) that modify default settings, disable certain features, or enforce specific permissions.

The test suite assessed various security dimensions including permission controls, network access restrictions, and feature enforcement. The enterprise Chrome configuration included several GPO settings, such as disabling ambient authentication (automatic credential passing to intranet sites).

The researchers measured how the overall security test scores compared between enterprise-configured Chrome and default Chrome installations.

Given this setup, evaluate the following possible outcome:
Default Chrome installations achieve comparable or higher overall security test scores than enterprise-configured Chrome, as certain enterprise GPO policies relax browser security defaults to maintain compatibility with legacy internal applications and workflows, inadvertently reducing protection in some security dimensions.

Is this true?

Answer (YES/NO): NO